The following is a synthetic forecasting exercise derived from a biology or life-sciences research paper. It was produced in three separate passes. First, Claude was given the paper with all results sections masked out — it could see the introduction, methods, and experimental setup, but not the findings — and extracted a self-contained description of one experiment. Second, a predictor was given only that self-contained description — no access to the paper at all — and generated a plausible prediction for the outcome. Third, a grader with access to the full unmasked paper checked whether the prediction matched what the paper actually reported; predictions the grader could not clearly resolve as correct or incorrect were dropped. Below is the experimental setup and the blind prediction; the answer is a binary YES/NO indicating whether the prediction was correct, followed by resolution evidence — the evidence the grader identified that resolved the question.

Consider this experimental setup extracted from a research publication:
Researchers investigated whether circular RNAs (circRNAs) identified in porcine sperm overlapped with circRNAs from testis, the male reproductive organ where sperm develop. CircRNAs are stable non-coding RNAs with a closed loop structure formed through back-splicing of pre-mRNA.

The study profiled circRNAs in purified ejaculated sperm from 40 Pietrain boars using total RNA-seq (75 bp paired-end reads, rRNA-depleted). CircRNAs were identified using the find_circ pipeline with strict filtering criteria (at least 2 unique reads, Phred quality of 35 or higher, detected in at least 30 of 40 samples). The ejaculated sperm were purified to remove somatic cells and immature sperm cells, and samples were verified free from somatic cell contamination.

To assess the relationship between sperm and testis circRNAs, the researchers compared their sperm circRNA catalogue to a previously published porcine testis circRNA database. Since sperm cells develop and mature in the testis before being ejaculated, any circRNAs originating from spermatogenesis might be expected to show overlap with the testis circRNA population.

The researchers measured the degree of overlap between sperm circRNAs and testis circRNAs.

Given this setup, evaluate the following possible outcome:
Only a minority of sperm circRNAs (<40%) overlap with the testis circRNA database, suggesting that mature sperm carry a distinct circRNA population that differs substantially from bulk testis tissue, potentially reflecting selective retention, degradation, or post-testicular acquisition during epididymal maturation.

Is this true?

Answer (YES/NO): YES